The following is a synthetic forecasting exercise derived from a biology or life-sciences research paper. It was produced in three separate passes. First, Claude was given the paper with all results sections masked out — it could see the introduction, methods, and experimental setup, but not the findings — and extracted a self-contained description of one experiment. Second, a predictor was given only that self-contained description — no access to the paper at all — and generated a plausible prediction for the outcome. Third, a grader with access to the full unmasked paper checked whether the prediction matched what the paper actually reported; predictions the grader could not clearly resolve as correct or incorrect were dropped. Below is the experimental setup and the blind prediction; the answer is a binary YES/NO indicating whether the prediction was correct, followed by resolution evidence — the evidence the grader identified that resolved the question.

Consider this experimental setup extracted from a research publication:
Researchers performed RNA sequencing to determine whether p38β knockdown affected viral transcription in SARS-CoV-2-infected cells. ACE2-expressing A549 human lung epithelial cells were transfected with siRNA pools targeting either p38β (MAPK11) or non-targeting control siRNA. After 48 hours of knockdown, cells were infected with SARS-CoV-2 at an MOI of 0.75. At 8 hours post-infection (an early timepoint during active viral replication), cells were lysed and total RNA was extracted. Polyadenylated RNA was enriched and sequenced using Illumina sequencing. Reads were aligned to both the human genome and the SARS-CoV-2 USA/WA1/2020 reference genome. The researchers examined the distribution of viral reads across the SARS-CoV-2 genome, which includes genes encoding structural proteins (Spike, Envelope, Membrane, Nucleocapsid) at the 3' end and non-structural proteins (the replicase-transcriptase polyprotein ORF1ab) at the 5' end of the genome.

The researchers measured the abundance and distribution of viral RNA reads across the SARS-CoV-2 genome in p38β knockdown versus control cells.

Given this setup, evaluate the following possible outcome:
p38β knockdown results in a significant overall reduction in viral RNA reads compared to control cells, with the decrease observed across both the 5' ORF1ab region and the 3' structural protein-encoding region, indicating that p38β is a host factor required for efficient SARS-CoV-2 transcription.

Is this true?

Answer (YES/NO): NO